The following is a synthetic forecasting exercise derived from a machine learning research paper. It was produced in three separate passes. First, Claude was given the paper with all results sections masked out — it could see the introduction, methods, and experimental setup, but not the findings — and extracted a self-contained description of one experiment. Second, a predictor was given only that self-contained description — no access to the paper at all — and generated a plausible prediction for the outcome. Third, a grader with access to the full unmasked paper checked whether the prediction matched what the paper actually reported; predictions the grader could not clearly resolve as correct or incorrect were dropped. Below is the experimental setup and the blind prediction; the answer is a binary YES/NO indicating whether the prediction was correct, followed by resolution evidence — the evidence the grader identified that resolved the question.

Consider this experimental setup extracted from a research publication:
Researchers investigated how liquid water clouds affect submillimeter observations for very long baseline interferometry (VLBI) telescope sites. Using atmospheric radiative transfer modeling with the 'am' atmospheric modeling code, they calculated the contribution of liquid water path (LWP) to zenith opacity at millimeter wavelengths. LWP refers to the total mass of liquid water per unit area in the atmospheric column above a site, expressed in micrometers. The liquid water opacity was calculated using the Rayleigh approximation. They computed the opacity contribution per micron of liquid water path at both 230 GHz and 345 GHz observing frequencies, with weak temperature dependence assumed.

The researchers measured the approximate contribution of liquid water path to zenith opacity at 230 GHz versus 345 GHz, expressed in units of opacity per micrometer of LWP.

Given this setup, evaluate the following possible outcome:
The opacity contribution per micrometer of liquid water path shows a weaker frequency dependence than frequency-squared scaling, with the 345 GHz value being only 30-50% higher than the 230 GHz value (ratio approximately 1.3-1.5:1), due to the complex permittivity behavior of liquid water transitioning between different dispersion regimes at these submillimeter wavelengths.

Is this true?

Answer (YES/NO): YES